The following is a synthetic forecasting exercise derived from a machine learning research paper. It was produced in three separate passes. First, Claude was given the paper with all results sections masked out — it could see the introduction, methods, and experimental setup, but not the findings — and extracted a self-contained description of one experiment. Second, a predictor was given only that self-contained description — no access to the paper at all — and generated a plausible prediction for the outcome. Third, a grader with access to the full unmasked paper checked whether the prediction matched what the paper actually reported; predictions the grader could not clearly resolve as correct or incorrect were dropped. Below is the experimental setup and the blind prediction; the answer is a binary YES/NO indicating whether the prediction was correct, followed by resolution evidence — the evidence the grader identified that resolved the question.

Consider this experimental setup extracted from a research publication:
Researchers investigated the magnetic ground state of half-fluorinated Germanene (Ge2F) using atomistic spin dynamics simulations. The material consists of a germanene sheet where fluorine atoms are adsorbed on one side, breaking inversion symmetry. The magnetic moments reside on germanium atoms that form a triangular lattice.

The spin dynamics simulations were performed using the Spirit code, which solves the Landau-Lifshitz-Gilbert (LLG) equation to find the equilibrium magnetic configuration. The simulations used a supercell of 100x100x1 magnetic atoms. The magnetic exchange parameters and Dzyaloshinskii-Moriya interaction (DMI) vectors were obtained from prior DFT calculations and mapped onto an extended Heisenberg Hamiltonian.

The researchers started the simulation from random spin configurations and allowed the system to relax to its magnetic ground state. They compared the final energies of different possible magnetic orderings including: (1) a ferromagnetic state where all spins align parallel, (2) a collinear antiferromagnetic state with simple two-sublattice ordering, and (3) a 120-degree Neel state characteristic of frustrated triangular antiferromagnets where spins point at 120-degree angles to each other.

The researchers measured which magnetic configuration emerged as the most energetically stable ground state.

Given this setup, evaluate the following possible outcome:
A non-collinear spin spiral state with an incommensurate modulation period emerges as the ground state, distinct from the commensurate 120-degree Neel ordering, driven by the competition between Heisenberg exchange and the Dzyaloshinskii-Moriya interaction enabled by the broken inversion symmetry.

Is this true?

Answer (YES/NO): NO